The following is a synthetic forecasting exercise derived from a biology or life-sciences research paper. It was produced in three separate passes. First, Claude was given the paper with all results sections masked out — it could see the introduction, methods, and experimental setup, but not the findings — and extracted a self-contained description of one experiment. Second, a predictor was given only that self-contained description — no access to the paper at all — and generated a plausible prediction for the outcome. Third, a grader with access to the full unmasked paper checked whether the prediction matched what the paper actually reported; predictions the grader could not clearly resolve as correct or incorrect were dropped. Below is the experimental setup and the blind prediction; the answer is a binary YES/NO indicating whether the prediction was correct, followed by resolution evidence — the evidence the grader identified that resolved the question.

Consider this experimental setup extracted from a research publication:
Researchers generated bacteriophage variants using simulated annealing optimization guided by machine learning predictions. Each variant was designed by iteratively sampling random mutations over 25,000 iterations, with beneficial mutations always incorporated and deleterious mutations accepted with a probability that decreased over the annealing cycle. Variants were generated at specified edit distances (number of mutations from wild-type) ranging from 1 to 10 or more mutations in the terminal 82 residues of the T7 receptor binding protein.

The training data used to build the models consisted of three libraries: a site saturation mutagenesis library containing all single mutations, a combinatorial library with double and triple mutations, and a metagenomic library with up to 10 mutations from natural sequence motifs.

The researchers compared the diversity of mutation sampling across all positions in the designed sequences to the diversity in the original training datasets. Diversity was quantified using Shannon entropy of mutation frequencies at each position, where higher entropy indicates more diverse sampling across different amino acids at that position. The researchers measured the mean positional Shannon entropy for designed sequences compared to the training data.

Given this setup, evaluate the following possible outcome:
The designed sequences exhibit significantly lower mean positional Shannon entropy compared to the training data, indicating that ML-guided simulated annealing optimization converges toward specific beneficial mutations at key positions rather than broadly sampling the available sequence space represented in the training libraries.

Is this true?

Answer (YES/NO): NO